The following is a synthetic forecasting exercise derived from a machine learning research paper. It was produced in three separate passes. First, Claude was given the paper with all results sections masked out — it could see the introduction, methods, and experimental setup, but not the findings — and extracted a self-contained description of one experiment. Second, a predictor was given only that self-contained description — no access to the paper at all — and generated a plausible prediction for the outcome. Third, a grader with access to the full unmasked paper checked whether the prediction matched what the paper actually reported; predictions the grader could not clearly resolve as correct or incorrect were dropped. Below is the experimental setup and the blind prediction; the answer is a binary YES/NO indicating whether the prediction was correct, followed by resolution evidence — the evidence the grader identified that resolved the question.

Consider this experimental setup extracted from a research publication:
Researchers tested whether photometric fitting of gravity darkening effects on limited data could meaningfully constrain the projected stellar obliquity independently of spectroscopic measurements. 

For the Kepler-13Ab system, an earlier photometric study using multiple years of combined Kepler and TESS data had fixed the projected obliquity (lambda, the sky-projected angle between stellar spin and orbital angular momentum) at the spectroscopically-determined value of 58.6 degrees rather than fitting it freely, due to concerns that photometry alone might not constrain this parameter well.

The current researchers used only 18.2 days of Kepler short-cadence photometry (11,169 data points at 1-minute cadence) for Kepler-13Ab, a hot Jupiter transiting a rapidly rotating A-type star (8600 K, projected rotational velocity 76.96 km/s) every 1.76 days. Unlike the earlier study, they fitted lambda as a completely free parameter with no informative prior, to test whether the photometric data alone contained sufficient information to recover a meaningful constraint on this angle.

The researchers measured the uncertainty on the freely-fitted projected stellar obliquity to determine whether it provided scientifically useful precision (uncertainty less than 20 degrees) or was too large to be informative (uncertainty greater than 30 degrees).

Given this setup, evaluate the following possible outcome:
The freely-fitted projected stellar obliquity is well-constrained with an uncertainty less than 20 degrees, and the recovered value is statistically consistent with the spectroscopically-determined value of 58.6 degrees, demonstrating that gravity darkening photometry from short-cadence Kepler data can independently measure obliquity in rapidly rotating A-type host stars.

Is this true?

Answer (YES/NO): YES